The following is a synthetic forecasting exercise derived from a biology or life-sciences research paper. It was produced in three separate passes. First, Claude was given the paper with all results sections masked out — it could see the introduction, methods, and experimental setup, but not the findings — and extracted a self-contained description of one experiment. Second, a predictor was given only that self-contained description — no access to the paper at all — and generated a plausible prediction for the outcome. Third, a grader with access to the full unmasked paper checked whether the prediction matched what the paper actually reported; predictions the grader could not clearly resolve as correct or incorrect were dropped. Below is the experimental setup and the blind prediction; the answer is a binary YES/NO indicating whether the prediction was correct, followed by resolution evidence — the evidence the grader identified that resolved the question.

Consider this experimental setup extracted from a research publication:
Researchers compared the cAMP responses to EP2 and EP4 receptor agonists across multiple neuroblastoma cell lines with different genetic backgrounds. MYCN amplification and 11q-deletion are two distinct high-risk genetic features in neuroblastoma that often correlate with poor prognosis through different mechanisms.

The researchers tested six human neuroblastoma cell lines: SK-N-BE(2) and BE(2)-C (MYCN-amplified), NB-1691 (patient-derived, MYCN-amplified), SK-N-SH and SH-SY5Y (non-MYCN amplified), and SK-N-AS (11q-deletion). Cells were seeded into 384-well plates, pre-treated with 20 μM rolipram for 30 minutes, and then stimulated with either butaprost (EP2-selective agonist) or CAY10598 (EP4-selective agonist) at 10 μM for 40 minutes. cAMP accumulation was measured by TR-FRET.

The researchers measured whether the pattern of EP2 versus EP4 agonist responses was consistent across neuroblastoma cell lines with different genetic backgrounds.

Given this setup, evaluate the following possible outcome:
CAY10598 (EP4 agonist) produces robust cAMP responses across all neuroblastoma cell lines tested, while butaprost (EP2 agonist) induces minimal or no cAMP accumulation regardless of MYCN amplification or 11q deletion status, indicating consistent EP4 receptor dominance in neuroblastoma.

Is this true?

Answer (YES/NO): NO